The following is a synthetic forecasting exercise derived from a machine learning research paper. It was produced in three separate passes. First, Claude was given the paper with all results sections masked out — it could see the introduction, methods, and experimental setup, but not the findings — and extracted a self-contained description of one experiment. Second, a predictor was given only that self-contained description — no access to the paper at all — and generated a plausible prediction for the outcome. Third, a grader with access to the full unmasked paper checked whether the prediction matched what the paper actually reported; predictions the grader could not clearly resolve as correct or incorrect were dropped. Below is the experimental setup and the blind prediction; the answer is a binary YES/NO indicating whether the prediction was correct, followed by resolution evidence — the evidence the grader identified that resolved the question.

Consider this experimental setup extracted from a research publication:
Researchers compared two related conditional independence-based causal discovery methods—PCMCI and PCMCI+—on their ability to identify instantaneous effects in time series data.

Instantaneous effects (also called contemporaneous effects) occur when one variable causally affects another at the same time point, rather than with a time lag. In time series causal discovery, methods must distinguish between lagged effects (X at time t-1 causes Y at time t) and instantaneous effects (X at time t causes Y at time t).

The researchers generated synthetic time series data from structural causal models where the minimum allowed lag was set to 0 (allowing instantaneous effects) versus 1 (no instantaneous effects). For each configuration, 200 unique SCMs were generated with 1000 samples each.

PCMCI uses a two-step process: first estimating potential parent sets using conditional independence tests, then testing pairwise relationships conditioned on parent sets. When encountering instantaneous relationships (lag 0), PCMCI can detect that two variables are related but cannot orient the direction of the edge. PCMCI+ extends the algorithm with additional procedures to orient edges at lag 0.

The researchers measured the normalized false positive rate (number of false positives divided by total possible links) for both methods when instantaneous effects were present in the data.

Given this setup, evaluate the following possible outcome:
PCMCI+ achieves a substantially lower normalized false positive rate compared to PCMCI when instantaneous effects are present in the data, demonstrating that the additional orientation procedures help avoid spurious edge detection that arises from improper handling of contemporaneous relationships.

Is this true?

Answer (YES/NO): YES